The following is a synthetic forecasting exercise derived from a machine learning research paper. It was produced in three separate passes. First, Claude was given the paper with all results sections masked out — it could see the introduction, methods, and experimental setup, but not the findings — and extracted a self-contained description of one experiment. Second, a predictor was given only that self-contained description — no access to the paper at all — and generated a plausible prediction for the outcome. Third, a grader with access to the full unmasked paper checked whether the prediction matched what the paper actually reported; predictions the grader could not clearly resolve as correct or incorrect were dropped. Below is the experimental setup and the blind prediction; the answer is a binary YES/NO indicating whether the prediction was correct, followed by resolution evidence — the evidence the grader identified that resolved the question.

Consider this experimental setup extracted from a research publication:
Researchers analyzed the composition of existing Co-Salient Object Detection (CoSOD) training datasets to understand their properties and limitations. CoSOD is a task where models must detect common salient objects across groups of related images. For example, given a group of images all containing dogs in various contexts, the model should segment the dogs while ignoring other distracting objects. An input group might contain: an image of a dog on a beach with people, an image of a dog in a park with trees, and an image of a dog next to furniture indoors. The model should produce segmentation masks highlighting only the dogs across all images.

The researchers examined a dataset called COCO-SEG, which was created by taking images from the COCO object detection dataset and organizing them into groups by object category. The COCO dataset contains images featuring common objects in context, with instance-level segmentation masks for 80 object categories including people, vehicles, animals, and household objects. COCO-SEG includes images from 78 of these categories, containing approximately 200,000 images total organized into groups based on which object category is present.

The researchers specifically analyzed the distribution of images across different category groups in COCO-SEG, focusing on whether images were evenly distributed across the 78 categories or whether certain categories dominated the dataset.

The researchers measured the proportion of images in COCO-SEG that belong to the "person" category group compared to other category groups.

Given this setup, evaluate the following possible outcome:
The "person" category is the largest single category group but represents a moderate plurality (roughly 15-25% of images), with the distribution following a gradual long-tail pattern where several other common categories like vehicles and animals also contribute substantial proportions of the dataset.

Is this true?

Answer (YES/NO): NO